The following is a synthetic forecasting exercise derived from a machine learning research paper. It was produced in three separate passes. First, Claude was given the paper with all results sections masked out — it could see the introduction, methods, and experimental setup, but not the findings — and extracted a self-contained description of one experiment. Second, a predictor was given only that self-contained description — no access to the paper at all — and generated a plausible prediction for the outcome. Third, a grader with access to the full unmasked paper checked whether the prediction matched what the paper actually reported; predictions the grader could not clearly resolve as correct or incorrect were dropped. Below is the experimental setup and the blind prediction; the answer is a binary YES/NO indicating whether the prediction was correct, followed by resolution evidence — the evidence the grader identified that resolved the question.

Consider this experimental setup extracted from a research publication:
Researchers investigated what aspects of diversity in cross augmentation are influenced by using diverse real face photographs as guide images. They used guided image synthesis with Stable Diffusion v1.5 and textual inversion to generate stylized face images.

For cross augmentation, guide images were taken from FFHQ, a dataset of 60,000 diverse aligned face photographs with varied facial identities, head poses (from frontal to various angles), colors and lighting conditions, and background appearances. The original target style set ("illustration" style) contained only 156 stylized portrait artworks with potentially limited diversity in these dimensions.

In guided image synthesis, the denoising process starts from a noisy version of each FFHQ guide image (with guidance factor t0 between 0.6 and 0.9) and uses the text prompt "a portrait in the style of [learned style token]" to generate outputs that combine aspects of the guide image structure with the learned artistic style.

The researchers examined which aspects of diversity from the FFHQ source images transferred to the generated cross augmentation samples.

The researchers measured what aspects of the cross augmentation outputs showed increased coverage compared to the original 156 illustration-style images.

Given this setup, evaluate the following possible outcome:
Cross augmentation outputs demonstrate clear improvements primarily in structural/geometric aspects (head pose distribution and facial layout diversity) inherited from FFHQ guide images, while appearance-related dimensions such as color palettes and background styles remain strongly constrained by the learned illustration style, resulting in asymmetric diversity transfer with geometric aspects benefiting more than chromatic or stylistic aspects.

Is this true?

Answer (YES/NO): NO